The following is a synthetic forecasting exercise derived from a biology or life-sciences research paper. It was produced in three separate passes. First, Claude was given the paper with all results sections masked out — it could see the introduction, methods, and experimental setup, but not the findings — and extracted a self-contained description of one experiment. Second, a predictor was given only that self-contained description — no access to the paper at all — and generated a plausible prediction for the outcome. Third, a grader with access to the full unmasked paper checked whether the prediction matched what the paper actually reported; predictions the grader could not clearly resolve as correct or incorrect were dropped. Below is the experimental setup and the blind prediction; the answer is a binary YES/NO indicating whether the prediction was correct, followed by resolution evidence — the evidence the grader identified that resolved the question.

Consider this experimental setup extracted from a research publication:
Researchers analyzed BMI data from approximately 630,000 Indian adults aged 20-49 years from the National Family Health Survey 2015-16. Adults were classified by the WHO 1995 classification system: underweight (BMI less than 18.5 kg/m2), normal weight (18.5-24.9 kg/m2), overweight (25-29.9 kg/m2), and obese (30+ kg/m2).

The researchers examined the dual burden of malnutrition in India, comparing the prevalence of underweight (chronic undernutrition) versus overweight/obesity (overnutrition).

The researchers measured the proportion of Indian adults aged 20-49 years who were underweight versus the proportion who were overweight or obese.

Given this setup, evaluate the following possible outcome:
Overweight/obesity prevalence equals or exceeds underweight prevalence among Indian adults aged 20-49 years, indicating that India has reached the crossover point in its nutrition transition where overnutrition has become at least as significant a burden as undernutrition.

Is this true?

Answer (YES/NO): YES